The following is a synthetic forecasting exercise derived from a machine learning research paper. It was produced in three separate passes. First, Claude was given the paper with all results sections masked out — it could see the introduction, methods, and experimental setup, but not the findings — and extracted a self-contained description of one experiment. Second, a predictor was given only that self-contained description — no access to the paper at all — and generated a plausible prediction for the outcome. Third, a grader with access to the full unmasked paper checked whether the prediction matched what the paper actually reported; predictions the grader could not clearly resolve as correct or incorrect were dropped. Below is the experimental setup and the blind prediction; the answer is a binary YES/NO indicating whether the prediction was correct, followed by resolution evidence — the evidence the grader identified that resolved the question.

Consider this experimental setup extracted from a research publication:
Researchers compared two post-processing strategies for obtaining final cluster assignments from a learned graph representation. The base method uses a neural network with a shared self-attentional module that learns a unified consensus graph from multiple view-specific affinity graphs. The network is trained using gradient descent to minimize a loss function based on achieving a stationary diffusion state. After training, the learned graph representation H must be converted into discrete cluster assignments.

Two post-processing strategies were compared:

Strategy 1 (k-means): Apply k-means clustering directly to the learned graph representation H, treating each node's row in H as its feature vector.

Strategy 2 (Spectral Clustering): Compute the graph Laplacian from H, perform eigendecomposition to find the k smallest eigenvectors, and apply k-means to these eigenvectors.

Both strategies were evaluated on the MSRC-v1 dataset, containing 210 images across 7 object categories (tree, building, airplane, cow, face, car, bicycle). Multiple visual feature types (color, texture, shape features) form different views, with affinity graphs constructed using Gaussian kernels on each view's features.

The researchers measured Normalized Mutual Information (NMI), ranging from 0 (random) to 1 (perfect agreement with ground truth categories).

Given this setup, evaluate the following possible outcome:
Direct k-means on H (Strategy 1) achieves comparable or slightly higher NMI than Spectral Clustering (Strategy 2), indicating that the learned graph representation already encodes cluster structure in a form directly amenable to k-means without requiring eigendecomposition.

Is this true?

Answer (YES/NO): YES